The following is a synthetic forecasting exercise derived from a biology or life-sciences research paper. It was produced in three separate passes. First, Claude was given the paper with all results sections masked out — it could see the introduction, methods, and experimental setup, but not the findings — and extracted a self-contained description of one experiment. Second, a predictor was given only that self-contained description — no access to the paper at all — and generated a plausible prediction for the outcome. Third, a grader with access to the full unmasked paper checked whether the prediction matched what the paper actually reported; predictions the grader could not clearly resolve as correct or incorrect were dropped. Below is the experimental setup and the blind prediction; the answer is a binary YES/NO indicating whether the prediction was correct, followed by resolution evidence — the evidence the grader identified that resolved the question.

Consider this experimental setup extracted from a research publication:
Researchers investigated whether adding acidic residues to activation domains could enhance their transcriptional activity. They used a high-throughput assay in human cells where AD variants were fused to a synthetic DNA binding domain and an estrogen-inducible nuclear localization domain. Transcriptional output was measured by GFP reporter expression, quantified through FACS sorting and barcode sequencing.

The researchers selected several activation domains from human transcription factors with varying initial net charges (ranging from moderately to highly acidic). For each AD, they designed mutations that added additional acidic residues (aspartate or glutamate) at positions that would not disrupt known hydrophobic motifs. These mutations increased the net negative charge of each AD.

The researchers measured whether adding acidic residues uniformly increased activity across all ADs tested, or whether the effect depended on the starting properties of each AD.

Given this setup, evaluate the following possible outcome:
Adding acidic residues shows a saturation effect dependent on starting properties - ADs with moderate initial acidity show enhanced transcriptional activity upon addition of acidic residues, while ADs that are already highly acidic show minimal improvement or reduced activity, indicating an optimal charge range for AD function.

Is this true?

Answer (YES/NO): YES